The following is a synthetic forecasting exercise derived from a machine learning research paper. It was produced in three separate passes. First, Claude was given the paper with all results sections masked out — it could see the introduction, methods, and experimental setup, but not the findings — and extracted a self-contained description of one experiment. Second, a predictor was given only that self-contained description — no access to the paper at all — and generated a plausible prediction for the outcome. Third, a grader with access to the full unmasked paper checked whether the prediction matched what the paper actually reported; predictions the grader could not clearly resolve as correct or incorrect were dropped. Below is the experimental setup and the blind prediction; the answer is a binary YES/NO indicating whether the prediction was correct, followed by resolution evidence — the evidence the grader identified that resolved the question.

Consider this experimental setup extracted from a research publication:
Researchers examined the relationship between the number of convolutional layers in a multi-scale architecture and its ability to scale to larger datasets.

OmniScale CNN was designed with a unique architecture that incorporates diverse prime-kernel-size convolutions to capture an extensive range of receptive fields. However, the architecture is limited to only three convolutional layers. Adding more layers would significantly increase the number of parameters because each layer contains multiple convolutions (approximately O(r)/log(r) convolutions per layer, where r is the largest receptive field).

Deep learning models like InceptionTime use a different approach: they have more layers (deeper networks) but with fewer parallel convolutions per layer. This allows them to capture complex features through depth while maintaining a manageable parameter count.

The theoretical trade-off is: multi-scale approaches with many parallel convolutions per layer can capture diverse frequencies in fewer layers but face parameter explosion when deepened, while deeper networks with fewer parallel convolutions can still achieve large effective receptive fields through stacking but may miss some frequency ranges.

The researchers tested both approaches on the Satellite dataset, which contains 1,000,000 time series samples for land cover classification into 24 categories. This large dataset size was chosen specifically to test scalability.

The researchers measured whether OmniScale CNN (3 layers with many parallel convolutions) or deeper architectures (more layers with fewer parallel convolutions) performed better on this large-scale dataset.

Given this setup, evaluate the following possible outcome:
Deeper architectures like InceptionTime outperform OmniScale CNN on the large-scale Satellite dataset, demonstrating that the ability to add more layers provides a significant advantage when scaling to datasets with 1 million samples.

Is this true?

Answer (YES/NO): NO